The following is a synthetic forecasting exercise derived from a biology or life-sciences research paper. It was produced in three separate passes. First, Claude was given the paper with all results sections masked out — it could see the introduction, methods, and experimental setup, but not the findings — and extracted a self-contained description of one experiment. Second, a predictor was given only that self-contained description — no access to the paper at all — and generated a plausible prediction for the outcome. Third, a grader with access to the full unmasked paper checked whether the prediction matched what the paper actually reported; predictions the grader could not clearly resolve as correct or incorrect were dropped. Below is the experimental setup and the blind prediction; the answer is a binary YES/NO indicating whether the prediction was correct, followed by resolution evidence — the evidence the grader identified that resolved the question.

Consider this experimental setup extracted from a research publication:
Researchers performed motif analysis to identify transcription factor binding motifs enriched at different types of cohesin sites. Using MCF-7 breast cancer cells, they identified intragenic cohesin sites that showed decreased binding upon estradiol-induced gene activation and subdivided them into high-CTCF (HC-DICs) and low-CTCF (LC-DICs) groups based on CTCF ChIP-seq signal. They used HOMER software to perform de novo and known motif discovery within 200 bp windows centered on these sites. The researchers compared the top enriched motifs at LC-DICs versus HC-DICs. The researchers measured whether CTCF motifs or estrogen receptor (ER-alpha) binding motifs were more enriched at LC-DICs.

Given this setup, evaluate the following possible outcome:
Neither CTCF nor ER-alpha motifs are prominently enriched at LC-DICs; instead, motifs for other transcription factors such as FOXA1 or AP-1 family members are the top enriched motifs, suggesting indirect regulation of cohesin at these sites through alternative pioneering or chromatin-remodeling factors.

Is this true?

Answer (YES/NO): YES